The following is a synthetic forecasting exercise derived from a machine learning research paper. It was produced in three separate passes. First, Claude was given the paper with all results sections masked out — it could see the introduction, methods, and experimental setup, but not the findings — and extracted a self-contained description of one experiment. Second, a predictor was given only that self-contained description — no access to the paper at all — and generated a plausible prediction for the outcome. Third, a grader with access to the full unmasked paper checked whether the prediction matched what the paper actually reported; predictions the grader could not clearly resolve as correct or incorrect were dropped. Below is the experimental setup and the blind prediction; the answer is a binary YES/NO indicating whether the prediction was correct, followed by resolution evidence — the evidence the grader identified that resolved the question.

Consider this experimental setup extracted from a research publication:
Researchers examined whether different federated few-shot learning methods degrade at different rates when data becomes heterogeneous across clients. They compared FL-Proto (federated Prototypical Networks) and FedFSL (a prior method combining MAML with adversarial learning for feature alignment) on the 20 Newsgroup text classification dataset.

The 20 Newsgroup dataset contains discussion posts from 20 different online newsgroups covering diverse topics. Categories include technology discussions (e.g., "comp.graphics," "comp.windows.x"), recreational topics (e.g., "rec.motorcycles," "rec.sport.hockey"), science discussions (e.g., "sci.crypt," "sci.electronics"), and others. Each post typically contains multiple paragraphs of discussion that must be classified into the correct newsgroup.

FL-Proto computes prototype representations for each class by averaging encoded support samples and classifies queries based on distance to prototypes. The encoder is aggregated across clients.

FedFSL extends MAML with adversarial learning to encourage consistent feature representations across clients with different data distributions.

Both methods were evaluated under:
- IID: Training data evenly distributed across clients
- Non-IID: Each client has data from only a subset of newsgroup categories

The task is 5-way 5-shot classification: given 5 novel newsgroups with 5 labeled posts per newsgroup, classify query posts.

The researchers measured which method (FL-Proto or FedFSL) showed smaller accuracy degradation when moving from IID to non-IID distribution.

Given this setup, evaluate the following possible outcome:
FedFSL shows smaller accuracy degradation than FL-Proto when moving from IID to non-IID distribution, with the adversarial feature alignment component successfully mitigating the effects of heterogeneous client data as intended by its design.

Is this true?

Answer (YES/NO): YES